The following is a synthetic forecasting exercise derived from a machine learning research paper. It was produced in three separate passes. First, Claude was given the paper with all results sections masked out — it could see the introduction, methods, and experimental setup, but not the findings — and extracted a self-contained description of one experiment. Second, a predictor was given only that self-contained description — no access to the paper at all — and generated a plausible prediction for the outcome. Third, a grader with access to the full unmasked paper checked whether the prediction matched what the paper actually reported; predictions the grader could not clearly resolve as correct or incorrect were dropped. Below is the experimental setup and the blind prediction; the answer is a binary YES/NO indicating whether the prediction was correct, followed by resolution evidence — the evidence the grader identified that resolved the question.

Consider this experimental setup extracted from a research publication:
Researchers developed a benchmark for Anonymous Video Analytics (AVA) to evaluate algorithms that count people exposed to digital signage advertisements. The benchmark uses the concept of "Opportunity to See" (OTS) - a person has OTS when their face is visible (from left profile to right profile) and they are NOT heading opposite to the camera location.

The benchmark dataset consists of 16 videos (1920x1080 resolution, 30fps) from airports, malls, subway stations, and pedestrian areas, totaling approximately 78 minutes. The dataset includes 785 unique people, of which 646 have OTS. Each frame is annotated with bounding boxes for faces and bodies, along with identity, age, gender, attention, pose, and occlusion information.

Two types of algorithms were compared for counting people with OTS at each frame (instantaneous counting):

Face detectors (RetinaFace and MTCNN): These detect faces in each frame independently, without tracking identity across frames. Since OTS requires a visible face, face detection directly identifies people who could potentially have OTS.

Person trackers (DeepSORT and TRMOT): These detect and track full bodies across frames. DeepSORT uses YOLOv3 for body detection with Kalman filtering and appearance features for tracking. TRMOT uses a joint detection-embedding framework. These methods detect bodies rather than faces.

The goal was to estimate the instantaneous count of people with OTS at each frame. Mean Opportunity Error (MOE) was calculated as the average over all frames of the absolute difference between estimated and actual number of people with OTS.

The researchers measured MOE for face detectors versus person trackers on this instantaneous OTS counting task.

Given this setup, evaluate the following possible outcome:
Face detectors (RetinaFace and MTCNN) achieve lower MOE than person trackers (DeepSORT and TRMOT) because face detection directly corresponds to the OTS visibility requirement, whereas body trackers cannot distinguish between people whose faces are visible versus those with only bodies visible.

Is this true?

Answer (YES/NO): NO